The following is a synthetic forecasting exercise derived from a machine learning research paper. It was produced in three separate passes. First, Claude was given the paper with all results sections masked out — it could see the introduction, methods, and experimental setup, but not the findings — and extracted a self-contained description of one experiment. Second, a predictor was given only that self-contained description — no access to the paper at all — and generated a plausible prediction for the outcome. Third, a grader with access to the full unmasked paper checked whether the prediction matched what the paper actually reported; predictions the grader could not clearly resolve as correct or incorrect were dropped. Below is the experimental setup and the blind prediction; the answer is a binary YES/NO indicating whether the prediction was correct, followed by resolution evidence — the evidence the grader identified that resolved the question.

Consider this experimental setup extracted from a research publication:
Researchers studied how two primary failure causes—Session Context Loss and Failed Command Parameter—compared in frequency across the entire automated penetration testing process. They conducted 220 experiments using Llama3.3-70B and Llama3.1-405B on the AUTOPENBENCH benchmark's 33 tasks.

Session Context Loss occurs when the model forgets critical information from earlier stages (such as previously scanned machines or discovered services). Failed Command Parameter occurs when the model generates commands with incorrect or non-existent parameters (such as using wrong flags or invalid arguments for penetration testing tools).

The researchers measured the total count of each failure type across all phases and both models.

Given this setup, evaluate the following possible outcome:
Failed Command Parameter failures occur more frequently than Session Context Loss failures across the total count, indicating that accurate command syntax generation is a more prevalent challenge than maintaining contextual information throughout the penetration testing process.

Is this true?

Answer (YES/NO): NO